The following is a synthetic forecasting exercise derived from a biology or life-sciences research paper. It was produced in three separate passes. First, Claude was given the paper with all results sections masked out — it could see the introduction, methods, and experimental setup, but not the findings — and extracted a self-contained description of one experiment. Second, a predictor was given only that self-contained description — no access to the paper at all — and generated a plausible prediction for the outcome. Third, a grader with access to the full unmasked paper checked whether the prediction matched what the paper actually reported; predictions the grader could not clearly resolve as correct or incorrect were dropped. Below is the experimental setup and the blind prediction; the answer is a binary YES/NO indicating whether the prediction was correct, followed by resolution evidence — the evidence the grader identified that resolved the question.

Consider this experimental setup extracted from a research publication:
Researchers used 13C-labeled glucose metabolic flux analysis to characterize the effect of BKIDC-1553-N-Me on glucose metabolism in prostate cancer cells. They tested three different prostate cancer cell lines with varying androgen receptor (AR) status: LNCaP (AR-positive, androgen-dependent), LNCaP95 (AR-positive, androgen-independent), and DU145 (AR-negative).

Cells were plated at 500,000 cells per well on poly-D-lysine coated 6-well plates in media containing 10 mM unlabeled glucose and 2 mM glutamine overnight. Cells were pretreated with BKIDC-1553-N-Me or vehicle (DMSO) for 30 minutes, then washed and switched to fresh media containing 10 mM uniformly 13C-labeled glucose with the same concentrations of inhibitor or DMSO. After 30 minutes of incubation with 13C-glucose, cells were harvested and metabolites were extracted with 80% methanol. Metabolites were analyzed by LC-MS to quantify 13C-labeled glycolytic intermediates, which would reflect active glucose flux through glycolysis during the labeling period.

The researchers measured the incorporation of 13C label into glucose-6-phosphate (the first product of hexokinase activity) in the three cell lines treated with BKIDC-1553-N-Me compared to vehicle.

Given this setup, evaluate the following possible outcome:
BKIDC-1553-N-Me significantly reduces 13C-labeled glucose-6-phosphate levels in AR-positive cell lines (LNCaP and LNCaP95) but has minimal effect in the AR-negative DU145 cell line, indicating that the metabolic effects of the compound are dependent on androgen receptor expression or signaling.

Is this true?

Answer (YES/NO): NO